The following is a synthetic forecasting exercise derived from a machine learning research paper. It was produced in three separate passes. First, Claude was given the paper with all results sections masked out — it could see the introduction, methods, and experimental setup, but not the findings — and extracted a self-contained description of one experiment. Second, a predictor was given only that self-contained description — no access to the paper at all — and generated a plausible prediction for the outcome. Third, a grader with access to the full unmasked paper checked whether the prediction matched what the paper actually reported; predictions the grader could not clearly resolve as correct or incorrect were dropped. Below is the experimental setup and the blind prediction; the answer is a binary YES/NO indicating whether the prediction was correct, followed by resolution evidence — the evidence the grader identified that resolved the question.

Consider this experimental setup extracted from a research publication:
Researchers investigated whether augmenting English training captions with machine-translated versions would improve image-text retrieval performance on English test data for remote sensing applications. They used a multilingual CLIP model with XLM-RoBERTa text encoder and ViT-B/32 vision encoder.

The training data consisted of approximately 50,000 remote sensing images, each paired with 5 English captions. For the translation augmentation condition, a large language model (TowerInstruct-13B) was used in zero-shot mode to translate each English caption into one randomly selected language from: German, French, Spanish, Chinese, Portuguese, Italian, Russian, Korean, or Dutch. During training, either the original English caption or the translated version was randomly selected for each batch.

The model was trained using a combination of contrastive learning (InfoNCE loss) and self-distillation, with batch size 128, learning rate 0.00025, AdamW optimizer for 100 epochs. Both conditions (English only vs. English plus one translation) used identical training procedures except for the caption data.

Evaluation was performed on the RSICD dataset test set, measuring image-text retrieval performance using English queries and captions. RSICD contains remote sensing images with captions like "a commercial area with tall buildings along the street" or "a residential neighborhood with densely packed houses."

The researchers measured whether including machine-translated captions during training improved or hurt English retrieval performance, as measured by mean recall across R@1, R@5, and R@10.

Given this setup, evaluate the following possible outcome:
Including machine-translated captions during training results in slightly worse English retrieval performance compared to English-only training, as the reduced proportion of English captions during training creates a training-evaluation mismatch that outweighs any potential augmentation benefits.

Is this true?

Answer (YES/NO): NO